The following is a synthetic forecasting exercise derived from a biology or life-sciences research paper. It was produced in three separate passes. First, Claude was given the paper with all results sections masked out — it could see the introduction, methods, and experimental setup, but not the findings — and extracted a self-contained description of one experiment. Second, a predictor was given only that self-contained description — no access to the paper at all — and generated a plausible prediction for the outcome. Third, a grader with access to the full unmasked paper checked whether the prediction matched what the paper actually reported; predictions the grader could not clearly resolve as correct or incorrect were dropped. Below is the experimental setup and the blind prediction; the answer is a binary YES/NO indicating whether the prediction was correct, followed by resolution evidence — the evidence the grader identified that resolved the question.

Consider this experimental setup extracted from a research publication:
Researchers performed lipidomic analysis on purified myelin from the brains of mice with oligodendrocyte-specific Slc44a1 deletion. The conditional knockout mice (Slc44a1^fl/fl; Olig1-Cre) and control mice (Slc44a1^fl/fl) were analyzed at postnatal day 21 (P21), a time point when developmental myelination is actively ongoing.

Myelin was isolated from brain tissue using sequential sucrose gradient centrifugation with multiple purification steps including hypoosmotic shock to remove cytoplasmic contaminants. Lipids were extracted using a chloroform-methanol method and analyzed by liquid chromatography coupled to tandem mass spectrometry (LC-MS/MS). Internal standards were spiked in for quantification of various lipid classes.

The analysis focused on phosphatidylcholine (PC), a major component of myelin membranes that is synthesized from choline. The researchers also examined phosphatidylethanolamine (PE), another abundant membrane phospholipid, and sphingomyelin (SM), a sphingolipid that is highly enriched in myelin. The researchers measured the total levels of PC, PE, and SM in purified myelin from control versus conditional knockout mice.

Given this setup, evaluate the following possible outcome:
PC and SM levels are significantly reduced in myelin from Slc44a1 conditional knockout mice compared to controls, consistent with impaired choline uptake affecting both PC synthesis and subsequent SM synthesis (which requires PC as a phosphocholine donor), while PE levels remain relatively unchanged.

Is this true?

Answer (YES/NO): NO